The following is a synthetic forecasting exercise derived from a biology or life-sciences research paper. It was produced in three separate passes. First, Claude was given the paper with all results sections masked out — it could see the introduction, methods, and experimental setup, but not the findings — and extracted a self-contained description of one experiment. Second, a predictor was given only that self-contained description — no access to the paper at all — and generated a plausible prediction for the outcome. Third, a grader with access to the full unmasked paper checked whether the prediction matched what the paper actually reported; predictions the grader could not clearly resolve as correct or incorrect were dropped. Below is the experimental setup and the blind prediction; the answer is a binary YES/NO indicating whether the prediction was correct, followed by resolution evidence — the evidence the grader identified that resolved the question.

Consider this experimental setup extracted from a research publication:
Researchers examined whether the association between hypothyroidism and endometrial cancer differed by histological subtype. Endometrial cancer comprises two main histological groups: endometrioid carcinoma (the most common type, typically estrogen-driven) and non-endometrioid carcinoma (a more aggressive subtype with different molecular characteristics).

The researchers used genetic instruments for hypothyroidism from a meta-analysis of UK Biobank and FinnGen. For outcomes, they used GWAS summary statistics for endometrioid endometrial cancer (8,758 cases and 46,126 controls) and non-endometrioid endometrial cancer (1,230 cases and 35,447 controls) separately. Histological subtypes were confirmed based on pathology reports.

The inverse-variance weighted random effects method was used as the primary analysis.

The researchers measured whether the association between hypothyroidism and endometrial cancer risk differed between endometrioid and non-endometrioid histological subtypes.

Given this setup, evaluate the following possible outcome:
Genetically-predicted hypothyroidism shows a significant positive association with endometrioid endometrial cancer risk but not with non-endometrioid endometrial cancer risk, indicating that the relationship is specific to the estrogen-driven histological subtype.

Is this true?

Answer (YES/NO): NO